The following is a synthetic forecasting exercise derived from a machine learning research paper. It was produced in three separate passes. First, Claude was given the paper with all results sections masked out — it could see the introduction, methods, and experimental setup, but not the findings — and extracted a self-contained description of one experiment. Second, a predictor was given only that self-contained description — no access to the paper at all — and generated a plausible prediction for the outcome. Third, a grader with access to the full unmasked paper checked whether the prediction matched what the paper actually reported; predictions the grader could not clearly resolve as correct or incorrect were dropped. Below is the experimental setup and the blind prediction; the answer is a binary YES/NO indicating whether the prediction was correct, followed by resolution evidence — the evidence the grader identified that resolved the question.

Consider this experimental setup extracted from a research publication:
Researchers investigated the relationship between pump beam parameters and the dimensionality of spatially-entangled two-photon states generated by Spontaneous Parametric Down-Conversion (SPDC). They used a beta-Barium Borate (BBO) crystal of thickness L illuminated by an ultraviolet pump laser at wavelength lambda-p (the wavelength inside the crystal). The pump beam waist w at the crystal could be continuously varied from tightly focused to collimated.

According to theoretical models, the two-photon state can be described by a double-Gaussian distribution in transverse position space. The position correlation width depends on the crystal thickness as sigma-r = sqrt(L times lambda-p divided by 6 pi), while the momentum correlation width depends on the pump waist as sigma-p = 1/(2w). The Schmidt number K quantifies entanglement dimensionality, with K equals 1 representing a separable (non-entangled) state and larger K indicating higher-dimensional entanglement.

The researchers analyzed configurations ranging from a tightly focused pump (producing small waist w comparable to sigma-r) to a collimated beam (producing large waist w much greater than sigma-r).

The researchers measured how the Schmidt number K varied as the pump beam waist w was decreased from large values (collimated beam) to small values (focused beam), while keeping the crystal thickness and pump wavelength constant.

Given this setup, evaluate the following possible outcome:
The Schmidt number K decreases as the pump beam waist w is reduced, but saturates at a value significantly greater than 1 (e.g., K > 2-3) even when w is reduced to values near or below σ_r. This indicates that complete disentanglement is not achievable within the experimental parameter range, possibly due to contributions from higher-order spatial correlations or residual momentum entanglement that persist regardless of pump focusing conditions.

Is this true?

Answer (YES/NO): NO